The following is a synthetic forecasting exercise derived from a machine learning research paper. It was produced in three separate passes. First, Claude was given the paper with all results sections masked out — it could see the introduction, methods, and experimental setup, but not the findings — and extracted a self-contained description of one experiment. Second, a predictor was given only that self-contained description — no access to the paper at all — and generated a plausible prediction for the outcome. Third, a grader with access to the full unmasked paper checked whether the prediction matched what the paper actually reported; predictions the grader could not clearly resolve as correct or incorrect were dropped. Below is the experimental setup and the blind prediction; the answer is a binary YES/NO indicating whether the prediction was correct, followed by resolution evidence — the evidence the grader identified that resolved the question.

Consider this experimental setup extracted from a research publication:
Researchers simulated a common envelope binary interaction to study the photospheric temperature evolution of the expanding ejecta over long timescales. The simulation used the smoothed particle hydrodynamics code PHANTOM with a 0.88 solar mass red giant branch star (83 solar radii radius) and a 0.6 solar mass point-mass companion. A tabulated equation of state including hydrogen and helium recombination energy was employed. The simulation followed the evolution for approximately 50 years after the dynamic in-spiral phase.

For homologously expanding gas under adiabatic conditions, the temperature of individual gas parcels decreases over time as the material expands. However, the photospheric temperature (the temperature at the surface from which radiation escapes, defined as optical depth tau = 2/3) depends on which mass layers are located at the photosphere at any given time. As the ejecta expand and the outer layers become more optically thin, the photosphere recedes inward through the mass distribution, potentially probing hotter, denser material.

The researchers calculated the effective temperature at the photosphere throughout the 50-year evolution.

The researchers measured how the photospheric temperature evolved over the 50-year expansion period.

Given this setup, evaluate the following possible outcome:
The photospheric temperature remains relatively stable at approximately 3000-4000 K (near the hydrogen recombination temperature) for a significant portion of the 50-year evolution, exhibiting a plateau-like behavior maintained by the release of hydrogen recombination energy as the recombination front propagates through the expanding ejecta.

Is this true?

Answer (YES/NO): NO